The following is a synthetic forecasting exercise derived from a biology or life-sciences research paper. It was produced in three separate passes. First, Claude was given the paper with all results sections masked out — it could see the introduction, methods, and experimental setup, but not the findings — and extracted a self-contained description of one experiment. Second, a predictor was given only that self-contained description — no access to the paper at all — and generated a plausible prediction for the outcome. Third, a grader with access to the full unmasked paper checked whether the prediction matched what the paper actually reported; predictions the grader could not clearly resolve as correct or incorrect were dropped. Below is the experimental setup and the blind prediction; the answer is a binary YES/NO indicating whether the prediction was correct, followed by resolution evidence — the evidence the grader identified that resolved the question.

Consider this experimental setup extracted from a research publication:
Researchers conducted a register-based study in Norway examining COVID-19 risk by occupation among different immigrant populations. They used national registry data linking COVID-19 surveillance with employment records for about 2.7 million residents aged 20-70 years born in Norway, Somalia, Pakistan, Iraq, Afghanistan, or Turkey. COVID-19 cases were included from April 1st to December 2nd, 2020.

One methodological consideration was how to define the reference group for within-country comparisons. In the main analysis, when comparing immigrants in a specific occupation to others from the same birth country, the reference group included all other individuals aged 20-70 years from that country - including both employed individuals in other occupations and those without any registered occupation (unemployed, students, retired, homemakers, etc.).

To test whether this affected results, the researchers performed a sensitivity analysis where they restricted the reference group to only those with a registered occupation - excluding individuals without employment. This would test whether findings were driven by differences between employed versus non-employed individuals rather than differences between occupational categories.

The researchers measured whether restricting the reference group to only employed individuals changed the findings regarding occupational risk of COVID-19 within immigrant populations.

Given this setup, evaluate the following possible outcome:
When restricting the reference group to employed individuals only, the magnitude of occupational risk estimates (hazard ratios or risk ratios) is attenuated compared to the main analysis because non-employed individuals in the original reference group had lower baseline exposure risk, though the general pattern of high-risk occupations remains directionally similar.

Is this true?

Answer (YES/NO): YES